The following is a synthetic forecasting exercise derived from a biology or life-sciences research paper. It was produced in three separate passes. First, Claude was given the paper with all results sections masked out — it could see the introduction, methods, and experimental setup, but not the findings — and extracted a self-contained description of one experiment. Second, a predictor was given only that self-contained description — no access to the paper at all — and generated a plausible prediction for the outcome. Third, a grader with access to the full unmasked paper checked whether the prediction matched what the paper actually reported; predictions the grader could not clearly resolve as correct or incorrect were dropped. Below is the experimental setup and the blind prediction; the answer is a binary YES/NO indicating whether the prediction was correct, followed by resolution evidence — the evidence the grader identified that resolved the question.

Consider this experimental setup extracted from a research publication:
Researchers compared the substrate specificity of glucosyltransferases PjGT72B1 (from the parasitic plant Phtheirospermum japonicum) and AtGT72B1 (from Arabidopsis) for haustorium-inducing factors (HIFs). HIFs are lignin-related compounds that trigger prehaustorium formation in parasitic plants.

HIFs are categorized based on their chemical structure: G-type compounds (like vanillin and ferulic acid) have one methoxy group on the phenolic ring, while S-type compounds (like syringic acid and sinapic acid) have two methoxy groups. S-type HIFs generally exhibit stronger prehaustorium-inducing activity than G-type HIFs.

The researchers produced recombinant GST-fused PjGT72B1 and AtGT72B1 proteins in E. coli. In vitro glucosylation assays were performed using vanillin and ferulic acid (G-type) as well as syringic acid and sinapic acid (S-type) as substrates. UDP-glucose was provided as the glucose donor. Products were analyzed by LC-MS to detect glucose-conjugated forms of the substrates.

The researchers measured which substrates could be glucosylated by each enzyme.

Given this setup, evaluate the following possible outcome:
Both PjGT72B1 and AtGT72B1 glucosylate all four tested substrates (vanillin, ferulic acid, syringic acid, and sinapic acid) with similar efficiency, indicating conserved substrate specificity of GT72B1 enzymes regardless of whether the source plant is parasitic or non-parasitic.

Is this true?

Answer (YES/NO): NO